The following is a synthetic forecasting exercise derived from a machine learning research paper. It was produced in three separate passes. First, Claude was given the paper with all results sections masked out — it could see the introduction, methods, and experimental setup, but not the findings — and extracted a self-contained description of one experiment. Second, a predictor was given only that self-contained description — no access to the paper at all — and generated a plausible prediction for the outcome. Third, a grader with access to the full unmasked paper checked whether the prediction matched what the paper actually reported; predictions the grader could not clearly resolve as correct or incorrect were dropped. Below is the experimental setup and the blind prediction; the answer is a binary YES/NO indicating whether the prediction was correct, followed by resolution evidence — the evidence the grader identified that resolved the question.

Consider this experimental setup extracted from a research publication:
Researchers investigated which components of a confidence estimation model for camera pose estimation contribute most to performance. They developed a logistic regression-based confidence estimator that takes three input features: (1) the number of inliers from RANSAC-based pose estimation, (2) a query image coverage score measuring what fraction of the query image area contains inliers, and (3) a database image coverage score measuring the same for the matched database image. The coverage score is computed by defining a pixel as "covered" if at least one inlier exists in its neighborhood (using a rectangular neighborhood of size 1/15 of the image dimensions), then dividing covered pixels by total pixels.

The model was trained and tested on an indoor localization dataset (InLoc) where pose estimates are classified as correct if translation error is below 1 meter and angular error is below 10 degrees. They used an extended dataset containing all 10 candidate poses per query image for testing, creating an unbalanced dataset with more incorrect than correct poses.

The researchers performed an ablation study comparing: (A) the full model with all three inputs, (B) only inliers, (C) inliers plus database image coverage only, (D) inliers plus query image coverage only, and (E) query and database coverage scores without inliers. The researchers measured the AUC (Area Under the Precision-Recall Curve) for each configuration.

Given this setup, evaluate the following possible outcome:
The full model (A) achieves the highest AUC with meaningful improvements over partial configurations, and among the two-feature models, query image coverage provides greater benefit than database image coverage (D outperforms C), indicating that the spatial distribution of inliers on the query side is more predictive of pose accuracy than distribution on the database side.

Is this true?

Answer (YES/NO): YES